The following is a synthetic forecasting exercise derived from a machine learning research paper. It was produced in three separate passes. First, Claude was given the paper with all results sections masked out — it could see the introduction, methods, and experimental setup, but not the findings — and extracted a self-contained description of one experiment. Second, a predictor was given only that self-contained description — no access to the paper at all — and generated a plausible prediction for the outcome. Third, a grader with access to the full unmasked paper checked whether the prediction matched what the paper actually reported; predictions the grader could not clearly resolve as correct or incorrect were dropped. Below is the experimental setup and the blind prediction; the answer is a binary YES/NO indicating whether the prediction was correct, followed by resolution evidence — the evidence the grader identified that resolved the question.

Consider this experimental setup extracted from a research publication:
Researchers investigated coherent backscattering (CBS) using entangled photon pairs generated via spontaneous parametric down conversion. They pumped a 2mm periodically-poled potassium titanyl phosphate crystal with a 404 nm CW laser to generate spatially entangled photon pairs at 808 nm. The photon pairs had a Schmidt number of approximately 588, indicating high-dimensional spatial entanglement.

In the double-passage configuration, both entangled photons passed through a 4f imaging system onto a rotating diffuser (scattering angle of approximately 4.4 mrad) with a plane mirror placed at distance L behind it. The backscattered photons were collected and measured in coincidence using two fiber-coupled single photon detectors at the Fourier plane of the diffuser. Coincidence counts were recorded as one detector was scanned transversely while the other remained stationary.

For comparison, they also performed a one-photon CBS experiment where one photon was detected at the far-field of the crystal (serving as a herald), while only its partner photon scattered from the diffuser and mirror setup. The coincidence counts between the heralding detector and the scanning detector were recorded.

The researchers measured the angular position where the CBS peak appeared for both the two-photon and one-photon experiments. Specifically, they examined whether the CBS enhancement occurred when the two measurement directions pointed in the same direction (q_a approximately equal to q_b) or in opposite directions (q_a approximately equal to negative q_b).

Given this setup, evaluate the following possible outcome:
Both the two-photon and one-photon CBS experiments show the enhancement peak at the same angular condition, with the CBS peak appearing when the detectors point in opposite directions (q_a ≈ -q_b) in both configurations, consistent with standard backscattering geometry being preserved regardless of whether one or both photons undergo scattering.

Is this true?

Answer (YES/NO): NO